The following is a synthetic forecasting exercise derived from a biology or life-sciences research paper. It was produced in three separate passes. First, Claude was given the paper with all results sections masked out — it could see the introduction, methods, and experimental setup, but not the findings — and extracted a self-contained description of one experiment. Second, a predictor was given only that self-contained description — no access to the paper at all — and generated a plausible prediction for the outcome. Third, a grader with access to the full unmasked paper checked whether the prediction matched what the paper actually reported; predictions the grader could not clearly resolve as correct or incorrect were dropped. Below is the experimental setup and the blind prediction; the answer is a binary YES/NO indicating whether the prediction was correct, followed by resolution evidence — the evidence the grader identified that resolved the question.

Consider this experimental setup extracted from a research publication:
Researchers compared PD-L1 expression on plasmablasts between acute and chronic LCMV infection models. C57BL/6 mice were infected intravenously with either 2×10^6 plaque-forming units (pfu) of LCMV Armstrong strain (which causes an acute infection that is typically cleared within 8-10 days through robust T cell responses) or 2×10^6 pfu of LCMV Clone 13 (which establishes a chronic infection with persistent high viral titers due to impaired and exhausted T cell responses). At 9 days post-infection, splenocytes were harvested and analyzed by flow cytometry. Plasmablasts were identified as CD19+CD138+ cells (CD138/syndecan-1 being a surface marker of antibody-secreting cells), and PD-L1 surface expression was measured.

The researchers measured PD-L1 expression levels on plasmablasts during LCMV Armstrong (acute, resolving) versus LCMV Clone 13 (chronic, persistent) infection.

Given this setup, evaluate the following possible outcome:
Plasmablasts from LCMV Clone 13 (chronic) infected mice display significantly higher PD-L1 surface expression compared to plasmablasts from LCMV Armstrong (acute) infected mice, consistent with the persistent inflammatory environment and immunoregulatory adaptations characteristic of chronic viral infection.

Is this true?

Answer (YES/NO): NO